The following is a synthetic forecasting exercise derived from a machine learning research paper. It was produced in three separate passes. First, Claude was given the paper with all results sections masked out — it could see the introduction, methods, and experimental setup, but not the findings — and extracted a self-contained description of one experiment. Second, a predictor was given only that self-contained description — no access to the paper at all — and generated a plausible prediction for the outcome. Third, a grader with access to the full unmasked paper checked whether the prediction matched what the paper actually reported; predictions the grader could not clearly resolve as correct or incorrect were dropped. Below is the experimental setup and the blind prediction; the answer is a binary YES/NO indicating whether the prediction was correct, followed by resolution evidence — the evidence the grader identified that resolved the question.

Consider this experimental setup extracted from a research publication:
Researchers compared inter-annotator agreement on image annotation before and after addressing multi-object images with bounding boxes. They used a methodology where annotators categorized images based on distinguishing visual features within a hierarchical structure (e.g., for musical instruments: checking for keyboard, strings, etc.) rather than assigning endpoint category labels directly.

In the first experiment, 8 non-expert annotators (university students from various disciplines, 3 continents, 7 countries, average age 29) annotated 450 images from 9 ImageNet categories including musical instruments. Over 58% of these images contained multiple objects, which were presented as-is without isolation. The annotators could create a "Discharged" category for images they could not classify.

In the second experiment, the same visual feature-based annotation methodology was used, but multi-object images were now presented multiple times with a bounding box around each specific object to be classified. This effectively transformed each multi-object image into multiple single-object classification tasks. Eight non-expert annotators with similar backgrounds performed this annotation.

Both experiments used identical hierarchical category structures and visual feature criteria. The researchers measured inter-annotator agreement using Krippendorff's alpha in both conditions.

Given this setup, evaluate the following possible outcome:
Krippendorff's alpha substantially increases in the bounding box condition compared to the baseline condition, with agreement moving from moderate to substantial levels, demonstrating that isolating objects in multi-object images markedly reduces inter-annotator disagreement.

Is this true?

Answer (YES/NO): YES